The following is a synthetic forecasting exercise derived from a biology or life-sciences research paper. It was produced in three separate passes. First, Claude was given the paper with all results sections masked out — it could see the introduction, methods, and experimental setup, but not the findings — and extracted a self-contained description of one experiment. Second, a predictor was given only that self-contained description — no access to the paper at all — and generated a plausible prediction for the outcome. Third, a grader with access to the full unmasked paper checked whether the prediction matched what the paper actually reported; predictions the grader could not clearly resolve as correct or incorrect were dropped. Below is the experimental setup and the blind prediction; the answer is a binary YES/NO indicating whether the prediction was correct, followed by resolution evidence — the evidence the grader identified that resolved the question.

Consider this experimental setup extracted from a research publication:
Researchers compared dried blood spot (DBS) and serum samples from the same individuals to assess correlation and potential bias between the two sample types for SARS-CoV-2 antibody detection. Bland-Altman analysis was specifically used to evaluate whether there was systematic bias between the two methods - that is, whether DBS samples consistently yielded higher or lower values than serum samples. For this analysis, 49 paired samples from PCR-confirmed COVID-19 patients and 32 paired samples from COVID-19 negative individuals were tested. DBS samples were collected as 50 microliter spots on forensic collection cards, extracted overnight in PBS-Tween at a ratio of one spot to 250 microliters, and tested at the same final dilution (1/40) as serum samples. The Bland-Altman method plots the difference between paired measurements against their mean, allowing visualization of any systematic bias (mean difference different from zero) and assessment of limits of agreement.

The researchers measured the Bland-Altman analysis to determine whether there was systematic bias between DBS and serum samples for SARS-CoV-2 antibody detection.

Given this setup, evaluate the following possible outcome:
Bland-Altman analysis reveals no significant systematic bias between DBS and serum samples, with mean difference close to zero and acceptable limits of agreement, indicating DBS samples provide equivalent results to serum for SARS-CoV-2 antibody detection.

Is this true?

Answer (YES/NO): NO